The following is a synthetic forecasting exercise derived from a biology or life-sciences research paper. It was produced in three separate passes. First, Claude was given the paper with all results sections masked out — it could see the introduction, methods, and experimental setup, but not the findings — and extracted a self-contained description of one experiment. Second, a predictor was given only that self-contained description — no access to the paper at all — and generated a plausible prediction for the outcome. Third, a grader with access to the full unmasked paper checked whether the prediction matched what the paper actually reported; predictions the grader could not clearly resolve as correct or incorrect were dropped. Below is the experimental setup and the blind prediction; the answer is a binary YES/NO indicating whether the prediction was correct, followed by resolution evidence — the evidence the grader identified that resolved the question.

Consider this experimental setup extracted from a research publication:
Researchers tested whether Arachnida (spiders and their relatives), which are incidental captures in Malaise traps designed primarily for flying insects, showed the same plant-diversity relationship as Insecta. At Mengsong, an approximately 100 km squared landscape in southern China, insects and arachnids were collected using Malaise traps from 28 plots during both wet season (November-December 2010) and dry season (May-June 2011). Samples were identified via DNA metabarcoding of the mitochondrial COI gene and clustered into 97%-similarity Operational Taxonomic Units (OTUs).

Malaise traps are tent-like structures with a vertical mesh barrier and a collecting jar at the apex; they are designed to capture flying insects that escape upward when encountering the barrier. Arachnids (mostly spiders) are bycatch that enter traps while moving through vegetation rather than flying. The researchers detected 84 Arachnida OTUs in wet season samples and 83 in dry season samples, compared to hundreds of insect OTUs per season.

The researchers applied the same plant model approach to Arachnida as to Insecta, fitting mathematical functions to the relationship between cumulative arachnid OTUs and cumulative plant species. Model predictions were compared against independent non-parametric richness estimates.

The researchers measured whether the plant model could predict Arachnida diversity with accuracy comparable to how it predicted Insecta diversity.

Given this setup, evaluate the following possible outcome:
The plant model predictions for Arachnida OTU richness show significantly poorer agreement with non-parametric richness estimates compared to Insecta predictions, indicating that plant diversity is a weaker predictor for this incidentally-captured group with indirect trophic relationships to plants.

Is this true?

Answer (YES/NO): NO